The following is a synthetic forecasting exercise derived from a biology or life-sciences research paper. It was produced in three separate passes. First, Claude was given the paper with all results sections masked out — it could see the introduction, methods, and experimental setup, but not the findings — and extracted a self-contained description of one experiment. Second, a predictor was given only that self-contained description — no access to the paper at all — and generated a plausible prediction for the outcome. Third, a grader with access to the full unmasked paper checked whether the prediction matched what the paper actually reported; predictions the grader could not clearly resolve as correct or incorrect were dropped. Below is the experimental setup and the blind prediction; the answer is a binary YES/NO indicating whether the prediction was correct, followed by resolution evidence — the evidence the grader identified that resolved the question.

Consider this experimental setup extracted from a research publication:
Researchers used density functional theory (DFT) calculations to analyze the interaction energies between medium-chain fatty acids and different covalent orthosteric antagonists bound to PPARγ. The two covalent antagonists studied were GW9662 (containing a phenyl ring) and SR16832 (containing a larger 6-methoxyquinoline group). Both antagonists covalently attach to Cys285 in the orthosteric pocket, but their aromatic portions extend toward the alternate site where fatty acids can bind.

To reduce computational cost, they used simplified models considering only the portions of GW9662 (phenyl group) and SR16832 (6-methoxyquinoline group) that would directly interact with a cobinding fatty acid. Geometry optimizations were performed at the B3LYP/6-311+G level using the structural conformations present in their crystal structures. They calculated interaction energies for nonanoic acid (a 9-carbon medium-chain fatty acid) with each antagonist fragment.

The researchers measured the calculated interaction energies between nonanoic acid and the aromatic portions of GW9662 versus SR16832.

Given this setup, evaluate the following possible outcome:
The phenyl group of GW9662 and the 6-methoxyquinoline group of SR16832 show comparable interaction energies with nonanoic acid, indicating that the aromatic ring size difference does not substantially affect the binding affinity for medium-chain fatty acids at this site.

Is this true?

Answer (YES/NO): NO